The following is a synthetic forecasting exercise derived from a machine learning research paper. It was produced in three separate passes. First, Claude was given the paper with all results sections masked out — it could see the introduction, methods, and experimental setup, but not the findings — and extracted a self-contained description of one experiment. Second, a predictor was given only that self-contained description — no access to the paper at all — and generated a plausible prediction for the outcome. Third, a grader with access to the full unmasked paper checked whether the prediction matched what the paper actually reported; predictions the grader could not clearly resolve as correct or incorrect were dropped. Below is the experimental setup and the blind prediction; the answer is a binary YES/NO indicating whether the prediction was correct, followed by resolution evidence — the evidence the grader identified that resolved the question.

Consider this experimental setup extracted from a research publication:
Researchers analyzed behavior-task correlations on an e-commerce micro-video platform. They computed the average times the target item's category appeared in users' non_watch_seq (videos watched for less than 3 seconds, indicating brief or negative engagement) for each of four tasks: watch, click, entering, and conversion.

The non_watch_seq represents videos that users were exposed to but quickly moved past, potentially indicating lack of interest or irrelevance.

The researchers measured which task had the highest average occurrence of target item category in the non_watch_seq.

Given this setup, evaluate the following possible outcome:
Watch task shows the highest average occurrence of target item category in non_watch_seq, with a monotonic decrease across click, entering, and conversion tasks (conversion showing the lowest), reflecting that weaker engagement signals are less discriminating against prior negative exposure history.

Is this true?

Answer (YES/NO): NO